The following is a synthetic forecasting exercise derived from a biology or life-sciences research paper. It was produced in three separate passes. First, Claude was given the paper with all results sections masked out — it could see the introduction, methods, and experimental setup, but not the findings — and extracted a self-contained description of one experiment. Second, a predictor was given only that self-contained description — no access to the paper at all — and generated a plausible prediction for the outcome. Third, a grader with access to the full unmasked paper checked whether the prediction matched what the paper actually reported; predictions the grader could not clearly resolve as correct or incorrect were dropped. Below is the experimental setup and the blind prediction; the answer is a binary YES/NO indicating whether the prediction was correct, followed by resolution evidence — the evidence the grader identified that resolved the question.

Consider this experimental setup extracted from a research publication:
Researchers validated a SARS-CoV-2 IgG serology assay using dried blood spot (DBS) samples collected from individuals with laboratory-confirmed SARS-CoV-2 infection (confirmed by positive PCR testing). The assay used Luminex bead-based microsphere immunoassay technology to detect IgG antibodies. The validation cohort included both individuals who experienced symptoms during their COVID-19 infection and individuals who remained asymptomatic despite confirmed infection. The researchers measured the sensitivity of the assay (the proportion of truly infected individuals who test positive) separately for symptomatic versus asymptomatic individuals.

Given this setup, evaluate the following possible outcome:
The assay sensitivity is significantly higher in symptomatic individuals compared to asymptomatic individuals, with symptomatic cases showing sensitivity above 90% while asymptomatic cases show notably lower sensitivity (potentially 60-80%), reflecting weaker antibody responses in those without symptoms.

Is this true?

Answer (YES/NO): NO